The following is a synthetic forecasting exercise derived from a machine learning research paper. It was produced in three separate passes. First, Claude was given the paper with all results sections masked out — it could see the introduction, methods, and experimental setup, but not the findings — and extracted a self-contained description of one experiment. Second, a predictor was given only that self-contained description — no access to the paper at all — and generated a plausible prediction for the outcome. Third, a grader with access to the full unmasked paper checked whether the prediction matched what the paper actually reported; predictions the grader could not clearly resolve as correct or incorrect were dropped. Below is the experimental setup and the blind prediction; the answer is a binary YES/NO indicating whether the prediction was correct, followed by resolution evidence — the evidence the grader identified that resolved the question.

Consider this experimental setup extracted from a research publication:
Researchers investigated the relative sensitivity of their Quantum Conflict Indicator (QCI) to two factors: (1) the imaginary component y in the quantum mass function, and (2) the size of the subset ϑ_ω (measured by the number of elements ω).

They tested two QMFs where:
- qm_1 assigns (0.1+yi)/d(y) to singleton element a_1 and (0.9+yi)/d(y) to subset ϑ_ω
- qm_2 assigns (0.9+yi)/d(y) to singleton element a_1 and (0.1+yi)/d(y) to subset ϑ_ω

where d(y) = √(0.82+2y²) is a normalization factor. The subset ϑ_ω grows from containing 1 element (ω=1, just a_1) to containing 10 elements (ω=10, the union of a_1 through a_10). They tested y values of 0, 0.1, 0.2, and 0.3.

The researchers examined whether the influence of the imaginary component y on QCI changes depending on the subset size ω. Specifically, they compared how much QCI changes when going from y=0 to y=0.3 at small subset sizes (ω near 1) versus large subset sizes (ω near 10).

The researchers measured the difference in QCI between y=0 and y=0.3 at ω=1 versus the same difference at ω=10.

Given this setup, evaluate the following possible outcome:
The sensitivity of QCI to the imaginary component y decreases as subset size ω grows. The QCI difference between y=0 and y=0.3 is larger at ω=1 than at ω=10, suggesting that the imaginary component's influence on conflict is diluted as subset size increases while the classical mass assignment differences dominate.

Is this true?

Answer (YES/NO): YES